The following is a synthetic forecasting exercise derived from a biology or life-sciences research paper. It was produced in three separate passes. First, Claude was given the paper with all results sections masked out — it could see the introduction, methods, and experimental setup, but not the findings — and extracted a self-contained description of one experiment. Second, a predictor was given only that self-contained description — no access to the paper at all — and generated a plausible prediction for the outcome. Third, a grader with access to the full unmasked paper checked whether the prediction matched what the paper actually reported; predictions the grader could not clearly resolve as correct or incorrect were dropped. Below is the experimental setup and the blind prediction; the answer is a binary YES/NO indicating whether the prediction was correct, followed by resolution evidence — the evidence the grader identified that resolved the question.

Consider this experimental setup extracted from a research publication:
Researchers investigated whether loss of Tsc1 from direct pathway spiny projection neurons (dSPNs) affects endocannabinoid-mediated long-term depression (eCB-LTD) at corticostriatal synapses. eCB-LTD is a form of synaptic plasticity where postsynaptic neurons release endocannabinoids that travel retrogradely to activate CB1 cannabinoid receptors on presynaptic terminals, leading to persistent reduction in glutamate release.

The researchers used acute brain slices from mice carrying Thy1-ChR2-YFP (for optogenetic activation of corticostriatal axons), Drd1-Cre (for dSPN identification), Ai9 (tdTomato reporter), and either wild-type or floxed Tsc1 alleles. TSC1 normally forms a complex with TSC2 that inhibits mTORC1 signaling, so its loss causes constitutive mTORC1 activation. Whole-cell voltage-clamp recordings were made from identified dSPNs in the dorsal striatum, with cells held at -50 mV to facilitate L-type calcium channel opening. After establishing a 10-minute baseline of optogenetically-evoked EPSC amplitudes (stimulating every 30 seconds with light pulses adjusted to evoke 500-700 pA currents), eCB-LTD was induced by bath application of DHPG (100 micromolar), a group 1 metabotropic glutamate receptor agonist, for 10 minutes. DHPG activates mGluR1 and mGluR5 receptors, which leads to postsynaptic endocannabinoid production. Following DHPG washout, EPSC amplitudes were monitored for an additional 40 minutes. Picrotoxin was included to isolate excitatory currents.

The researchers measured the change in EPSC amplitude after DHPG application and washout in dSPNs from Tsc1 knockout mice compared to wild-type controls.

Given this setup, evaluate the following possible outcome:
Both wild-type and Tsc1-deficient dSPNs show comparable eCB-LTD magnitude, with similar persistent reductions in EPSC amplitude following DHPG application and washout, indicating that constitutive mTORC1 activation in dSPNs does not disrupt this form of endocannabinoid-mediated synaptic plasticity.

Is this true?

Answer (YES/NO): NO